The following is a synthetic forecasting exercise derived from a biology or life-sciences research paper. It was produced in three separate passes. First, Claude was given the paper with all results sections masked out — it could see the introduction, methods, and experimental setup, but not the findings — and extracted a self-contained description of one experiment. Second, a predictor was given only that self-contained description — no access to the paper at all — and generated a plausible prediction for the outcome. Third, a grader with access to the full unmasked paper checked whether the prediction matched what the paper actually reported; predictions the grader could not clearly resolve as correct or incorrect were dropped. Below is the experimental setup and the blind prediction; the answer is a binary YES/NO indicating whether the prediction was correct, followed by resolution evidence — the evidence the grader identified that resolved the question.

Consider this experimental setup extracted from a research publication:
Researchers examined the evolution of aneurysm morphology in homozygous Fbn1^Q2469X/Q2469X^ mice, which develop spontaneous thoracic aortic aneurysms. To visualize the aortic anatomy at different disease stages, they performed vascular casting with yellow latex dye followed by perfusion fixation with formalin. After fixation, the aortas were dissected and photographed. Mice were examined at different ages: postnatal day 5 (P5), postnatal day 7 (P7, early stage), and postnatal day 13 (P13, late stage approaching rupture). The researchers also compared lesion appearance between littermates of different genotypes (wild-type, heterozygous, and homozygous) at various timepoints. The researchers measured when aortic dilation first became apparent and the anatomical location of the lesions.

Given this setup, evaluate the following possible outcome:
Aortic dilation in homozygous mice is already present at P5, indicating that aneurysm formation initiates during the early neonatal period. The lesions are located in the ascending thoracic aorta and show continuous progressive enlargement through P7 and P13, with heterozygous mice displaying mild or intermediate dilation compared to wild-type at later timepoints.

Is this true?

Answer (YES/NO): NO